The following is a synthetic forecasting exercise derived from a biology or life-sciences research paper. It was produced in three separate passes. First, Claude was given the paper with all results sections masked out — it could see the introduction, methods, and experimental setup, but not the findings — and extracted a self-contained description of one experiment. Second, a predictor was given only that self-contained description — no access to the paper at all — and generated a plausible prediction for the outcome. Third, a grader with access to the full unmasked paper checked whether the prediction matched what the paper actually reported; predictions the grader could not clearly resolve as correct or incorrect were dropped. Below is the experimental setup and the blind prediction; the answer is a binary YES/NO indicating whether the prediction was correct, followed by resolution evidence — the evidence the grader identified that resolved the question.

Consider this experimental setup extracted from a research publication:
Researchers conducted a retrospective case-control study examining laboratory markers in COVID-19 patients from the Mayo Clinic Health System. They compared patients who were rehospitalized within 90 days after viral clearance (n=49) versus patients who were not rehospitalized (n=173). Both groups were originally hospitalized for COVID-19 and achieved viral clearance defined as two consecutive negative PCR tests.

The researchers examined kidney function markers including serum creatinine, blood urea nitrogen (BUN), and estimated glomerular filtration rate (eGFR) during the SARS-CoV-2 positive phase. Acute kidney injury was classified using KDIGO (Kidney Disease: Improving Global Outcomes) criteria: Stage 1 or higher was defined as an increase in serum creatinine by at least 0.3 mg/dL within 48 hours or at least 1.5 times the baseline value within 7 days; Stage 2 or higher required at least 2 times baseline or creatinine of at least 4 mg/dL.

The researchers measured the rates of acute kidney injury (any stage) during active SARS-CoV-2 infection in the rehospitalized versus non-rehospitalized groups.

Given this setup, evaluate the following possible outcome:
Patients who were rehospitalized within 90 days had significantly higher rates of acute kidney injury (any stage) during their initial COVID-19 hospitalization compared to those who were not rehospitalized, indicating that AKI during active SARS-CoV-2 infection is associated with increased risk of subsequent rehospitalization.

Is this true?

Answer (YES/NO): YES